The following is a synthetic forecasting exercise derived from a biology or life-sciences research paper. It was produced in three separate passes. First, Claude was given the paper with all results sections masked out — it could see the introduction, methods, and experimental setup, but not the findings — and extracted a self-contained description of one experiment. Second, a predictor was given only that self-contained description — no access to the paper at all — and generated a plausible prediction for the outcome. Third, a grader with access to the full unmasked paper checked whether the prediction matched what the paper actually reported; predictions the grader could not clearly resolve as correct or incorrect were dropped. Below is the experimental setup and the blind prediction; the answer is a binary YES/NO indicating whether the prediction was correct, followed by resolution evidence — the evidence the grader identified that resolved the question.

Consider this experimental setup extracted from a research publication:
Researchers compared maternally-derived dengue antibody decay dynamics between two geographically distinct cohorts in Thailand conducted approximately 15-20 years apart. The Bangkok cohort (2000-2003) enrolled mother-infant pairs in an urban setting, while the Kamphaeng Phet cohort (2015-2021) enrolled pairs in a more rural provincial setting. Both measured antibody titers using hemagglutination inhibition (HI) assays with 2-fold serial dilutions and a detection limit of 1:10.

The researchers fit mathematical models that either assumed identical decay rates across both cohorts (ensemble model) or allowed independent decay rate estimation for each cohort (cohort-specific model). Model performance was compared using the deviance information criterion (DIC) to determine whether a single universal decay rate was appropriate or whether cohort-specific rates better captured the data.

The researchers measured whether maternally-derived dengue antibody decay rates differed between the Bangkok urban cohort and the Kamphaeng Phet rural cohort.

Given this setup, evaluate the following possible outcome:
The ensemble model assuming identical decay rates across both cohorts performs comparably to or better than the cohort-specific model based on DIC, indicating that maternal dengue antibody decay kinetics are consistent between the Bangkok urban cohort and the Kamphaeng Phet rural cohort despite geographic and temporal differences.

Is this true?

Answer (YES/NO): NO